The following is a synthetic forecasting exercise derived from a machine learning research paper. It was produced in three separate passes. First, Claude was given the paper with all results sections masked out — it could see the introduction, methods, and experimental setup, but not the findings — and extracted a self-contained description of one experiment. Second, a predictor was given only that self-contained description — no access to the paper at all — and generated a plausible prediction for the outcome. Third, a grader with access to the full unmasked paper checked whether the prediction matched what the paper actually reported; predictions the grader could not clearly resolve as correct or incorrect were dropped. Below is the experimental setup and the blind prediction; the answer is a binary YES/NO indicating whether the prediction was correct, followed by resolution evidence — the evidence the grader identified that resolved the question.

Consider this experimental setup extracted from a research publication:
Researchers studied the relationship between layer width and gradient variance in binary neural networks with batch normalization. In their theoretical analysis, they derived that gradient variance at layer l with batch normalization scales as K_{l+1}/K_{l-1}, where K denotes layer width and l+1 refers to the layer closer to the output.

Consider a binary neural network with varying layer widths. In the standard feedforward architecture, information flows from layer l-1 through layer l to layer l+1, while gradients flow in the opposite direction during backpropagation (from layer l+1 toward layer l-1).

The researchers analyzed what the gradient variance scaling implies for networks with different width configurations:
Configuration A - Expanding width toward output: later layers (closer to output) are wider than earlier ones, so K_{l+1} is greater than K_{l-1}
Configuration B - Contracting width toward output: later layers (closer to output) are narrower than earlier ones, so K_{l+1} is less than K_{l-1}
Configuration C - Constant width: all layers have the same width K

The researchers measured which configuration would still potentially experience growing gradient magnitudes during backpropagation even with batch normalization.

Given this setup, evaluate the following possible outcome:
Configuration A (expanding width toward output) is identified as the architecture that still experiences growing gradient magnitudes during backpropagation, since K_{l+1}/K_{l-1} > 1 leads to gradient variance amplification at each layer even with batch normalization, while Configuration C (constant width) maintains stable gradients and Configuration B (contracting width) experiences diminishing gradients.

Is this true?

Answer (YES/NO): YES